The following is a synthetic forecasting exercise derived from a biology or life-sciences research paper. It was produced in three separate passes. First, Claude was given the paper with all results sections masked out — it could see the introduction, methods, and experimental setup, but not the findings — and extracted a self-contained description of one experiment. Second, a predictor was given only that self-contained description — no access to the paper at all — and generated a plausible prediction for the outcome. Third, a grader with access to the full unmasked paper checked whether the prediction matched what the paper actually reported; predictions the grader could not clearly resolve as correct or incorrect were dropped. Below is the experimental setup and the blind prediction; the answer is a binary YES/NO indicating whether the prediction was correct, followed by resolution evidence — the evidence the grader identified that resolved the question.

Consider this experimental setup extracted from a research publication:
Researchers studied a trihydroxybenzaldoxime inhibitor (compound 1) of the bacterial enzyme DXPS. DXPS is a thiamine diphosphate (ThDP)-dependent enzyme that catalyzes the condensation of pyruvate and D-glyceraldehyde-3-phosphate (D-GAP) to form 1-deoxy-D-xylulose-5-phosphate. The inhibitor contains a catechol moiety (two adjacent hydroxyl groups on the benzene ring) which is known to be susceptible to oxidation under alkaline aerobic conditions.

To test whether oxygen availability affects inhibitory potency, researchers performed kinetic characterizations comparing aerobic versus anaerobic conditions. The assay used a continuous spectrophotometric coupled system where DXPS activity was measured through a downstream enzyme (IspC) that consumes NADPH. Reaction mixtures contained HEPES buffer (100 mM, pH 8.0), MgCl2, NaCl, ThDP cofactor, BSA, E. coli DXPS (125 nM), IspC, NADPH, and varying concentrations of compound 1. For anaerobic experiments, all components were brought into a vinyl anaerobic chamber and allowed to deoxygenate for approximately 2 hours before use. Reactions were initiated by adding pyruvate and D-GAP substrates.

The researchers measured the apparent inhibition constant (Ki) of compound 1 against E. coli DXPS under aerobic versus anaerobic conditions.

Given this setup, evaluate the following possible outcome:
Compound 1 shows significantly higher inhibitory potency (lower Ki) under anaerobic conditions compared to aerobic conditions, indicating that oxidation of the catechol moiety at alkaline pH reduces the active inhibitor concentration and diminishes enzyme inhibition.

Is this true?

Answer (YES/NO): NO